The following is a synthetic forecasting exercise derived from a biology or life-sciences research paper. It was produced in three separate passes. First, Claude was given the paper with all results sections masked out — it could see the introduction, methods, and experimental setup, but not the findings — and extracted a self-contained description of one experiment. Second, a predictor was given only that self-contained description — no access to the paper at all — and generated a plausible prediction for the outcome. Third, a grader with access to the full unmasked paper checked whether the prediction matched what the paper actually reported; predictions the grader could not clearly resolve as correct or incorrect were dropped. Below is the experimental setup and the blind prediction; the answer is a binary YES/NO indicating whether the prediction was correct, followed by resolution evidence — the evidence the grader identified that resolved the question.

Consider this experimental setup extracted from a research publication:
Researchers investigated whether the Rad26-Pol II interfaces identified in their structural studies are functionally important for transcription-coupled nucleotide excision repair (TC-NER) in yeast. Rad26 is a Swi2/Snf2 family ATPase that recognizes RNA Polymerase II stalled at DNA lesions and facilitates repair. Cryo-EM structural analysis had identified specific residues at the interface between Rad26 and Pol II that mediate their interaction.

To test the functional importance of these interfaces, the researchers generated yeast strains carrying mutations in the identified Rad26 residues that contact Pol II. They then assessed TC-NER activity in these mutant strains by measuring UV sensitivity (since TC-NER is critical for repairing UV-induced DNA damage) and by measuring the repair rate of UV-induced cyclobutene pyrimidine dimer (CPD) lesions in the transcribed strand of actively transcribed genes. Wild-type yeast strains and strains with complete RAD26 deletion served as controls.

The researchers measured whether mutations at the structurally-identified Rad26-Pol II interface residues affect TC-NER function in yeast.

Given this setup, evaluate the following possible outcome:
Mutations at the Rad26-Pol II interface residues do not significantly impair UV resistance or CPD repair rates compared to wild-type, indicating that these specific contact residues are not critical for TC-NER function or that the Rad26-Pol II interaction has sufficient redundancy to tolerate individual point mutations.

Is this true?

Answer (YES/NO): NO